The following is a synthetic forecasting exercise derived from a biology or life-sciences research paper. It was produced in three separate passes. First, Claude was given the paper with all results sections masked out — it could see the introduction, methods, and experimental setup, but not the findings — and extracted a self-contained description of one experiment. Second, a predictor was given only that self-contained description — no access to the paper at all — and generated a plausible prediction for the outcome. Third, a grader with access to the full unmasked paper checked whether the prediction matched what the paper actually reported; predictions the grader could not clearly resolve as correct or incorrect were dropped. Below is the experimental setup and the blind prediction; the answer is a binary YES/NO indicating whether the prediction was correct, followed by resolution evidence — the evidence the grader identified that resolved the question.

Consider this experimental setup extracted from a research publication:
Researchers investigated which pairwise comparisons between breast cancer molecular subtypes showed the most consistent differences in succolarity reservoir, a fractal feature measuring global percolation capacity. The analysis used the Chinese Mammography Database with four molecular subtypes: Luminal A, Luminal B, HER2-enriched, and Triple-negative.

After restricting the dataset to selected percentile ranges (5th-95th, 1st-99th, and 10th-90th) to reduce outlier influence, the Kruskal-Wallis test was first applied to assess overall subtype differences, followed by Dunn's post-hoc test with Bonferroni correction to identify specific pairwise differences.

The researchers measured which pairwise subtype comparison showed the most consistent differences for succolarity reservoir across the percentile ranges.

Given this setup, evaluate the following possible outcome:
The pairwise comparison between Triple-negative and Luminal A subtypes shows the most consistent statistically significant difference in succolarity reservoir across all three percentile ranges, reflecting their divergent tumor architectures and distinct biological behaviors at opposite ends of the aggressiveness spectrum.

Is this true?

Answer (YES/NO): NO